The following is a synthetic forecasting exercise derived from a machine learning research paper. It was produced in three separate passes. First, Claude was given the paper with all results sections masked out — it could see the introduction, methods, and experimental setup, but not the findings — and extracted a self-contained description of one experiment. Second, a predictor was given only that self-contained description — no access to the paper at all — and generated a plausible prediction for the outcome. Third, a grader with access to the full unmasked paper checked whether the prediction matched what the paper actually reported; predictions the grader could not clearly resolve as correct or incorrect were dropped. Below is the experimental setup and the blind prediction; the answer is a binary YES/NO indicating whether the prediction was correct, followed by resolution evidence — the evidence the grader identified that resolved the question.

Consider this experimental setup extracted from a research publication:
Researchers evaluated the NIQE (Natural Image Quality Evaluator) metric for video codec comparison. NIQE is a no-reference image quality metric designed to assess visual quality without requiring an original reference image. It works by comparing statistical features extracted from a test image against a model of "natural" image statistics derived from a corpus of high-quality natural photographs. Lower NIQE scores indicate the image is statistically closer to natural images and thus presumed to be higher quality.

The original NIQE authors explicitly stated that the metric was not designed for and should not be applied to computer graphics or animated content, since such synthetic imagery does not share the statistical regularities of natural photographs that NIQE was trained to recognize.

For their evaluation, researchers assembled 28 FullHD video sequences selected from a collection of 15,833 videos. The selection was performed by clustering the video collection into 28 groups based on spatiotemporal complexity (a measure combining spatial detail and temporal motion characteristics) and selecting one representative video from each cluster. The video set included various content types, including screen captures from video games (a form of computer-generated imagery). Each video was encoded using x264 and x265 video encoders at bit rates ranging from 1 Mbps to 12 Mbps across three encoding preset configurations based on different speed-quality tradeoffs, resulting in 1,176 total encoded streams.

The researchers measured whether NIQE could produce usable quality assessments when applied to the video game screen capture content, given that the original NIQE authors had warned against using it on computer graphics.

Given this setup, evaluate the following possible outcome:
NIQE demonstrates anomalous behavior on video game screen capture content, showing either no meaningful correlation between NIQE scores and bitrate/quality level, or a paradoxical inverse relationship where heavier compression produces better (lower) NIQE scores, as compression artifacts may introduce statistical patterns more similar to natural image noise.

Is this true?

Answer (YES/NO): NO